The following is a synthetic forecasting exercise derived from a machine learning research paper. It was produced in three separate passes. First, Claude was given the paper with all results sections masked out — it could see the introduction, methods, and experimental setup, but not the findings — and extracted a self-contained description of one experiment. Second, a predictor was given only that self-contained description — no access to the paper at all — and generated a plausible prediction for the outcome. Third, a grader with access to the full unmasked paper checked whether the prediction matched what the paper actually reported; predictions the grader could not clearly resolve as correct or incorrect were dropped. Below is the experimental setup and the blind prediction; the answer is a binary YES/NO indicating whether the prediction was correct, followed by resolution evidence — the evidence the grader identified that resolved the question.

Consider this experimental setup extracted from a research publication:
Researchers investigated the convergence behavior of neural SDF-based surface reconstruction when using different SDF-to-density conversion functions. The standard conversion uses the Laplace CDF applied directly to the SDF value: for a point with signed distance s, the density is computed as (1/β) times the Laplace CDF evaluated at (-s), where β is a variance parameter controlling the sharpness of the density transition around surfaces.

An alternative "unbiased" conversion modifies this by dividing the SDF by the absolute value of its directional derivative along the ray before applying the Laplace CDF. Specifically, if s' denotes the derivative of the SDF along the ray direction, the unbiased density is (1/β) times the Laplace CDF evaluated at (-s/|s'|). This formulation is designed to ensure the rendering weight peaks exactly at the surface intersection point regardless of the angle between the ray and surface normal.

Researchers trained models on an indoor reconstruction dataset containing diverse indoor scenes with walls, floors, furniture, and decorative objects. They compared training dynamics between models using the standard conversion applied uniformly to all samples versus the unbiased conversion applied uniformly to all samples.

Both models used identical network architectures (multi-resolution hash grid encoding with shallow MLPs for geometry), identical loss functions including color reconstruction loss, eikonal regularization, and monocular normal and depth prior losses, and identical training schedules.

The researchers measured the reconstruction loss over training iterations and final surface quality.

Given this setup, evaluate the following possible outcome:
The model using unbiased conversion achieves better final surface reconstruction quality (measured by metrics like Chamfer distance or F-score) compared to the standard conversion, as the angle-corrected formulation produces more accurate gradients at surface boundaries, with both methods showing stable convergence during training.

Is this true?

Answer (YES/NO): NO